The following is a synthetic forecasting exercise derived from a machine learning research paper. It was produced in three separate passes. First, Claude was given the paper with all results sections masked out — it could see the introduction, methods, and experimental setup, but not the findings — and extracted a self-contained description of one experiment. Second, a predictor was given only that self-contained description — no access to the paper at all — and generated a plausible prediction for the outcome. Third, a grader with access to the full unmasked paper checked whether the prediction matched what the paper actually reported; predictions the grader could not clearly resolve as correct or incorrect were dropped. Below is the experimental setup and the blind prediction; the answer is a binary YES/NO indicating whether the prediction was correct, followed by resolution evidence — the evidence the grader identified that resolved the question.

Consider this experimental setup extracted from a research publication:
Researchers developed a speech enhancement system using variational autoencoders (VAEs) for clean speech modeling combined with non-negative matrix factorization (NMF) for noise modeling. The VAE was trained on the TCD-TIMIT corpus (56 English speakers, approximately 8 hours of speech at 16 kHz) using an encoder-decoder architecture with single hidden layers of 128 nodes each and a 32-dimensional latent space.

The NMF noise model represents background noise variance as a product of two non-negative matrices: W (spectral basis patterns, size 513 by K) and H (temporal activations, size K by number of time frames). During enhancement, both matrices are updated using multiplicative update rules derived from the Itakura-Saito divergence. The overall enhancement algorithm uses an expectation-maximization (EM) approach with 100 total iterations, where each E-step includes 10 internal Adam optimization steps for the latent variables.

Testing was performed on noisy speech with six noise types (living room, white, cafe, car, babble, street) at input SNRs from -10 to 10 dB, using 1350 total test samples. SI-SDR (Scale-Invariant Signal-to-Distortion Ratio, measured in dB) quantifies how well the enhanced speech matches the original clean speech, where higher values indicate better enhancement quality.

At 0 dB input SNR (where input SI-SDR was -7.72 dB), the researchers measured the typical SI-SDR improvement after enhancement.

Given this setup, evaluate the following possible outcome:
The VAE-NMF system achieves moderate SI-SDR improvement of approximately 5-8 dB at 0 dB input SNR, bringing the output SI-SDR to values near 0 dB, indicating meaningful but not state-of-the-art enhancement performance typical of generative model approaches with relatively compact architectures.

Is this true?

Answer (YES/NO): YES